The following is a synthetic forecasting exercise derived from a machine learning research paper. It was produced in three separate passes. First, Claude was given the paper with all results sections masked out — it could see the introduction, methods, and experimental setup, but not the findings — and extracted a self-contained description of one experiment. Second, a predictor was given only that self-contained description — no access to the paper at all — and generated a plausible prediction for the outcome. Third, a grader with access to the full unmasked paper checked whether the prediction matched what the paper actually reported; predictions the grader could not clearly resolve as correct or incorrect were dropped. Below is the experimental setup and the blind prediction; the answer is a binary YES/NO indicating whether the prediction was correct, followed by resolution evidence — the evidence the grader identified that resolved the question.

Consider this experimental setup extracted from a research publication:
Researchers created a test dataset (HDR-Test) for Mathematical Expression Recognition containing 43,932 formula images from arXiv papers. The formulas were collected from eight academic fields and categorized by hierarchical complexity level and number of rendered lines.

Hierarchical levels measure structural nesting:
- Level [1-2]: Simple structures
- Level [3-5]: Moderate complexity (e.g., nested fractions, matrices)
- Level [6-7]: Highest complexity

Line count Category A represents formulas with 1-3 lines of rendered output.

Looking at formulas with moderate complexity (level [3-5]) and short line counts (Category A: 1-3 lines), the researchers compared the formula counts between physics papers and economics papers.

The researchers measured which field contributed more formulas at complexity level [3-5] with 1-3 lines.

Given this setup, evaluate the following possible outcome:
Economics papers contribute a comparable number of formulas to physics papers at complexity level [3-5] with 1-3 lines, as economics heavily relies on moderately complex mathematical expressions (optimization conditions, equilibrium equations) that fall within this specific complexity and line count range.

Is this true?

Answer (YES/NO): NO